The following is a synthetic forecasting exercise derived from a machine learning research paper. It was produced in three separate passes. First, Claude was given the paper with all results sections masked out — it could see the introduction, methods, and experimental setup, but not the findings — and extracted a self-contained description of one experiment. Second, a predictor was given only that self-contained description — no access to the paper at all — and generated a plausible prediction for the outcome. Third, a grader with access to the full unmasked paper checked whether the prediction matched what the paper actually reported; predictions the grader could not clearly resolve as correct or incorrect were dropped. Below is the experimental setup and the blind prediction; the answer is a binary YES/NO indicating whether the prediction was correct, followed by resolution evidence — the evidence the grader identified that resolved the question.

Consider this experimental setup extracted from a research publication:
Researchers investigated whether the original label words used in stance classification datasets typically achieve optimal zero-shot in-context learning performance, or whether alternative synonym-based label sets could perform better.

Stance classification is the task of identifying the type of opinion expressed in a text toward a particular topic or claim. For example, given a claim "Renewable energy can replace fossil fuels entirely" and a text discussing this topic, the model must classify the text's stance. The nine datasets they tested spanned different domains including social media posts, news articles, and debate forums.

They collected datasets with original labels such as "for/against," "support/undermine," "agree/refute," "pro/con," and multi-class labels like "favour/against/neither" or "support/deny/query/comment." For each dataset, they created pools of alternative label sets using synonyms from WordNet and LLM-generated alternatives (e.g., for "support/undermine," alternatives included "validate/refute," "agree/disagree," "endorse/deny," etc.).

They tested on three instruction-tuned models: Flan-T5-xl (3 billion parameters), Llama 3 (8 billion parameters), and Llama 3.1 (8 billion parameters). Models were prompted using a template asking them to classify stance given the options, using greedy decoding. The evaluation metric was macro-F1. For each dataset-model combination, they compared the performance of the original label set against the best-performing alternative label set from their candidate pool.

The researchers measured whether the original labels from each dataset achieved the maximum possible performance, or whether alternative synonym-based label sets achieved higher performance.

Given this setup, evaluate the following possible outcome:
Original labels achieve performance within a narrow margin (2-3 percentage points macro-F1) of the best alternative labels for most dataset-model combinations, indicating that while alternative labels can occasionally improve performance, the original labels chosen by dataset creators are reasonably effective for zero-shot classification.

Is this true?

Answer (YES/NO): NO